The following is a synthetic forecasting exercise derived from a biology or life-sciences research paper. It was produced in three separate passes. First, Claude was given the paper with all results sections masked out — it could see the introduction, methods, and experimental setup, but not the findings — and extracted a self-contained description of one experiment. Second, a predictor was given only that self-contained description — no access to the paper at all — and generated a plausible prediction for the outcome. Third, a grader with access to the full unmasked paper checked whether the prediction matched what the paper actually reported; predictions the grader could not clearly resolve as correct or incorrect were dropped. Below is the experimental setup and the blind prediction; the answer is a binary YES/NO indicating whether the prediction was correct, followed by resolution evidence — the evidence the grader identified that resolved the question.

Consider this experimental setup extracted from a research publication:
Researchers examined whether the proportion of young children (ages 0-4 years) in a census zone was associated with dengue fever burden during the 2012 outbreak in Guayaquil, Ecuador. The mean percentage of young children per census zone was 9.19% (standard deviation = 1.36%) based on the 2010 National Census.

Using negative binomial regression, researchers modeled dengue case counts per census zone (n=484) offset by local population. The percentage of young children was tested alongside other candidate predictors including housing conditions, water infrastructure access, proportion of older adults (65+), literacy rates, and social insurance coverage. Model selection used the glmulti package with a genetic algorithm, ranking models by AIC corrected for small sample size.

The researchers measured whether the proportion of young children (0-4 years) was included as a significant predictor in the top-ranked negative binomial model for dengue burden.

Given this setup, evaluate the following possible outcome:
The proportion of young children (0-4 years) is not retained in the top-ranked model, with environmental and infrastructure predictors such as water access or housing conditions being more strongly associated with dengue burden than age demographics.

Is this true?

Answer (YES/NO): YES